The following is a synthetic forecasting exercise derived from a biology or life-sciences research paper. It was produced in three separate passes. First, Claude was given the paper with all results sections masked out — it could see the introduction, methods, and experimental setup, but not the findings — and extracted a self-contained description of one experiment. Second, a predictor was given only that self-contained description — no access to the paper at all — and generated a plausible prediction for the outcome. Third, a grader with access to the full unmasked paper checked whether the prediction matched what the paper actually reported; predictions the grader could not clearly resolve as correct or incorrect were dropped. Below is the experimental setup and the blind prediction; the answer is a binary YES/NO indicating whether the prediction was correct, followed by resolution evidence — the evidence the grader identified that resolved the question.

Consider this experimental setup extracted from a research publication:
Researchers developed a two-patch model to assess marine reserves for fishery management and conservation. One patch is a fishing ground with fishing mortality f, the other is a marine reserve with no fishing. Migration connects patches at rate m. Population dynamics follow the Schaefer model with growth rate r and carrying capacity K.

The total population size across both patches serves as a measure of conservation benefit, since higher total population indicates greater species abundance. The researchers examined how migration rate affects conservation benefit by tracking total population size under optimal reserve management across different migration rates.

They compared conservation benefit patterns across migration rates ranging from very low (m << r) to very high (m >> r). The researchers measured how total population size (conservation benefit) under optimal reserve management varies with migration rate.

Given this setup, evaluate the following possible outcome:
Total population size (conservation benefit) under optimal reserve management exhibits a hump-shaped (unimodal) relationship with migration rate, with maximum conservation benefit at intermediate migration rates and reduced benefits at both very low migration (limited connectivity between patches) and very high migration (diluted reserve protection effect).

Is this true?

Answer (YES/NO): YES